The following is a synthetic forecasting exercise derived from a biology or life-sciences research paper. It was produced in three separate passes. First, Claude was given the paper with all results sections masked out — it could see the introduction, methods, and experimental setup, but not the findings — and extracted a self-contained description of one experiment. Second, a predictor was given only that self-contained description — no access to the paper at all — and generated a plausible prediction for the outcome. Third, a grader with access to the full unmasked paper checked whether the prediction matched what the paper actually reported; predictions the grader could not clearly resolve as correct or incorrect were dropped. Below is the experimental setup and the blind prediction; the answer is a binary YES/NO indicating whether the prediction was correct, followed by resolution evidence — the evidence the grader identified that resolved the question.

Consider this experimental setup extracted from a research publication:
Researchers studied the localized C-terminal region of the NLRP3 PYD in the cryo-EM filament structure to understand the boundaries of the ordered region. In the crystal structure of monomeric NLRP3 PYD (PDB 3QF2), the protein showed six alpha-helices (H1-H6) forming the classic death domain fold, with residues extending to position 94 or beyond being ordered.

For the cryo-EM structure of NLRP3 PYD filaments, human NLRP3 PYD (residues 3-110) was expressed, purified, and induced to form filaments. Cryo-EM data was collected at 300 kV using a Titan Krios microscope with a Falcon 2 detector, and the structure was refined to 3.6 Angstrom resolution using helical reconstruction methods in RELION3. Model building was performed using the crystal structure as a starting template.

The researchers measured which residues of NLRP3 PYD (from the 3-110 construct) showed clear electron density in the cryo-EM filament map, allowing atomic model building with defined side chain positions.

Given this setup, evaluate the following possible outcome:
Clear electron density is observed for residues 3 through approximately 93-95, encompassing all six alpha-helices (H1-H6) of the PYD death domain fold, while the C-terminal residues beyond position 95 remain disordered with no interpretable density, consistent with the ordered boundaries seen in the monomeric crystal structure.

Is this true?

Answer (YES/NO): YES